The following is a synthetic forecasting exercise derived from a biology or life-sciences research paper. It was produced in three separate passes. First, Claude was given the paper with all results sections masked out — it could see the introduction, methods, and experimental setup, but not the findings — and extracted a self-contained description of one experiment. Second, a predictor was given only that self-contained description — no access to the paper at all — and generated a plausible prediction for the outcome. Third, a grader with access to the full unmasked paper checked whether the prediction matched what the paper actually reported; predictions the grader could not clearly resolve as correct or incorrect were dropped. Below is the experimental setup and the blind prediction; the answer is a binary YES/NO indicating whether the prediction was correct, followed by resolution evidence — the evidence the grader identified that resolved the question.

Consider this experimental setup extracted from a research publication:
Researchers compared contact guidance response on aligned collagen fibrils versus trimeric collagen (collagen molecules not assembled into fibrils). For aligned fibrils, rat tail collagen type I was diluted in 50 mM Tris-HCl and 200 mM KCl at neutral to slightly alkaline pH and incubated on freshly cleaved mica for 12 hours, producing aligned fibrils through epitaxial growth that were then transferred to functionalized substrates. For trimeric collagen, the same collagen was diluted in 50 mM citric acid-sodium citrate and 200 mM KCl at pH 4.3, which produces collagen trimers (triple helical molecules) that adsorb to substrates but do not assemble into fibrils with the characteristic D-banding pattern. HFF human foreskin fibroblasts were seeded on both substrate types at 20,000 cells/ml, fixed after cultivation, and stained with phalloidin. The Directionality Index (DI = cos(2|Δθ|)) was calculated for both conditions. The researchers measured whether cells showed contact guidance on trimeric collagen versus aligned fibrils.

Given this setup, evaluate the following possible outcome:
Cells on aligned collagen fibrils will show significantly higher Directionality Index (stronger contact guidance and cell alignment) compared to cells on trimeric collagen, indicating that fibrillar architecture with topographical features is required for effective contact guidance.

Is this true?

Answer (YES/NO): YES